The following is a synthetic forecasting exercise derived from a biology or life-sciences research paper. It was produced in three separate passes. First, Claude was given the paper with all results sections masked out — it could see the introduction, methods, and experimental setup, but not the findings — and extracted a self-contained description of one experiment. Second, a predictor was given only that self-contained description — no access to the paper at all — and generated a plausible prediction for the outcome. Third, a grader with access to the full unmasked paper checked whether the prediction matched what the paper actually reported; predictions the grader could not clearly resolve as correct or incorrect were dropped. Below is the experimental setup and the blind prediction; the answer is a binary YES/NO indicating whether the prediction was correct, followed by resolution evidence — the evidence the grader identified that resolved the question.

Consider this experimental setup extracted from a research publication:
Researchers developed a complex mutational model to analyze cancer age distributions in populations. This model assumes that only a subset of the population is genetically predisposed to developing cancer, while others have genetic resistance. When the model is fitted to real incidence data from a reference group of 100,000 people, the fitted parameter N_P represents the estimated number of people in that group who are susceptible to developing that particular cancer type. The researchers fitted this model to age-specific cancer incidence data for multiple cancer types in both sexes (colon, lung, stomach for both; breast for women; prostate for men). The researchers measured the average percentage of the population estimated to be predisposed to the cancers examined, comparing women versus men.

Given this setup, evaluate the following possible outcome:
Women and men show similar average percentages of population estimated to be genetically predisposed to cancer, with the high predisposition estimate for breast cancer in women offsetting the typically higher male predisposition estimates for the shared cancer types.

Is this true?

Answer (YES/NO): NO